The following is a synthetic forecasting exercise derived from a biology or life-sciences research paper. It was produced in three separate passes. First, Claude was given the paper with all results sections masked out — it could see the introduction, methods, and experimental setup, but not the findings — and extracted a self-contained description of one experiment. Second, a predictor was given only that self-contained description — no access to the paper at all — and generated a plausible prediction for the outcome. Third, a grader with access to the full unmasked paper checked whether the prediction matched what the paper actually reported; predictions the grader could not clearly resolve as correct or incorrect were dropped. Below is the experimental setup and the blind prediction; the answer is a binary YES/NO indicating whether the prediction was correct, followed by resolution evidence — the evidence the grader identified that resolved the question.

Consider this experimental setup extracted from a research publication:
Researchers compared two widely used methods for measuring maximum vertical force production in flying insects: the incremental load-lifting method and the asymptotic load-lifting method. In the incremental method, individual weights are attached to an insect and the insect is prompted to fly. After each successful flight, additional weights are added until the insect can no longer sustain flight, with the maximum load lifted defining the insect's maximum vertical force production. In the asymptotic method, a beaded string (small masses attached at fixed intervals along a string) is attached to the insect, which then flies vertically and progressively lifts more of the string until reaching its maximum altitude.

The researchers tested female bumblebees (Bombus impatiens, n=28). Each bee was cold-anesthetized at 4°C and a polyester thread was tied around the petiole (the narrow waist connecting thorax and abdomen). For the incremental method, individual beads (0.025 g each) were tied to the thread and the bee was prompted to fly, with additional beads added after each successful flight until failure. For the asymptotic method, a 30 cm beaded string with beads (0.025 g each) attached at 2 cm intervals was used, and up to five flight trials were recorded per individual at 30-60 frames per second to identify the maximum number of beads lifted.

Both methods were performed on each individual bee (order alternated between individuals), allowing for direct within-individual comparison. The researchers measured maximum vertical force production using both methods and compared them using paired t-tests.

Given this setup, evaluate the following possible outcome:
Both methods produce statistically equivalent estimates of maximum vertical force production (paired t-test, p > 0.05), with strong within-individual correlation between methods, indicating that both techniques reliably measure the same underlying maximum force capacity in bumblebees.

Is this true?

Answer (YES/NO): NO